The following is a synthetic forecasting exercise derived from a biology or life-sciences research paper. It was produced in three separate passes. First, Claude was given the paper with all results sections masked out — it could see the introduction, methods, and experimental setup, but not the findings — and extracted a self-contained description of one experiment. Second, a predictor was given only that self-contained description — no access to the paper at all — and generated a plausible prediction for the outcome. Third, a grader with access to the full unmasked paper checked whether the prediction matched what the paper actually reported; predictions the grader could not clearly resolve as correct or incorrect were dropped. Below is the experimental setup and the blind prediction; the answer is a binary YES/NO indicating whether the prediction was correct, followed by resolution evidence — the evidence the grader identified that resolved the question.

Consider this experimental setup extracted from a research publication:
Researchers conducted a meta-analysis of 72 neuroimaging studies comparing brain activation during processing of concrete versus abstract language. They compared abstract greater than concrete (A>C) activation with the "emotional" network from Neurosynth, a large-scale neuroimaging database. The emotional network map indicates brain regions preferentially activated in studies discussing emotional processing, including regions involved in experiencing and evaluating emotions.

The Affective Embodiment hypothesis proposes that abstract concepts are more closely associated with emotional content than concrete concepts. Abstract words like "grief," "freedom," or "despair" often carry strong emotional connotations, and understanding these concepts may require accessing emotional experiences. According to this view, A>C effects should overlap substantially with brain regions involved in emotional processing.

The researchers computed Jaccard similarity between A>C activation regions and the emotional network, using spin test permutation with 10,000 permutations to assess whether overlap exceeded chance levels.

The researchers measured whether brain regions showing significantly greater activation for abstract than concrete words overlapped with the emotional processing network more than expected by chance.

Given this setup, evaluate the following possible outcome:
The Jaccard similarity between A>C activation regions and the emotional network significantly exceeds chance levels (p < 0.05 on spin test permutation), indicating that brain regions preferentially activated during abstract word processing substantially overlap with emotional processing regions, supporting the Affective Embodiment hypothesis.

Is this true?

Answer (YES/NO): NO